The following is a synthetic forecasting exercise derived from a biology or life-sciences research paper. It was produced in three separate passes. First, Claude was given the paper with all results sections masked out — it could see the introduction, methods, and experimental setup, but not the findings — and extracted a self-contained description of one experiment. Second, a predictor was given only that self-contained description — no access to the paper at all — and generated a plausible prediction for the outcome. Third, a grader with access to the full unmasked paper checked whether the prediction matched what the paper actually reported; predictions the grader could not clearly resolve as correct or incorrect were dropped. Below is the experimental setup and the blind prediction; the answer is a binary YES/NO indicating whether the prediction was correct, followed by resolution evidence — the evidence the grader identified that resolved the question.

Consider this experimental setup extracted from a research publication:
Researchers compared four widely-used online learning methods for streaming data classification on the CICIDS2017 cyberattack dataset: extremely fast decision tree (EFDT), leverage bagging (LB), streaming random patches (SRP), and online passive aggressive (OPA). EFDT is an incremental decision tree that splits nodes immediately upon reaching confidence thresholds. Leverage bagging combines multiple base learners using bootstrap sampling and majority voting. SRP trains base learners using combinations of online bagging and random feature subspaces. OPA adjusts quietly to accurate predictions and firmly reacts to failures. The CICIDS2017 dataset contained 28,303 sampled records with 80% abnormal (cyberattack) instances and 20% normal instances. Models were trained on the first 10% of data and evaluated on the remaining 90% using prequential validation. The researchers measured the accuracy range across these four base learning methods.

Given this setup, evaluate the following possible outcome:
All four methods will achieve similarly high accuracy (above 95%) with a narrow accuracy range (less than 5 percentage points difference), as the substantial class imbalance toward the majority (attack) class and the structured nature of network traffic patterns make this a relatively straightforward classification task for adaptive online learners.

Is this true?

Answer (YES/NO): YES